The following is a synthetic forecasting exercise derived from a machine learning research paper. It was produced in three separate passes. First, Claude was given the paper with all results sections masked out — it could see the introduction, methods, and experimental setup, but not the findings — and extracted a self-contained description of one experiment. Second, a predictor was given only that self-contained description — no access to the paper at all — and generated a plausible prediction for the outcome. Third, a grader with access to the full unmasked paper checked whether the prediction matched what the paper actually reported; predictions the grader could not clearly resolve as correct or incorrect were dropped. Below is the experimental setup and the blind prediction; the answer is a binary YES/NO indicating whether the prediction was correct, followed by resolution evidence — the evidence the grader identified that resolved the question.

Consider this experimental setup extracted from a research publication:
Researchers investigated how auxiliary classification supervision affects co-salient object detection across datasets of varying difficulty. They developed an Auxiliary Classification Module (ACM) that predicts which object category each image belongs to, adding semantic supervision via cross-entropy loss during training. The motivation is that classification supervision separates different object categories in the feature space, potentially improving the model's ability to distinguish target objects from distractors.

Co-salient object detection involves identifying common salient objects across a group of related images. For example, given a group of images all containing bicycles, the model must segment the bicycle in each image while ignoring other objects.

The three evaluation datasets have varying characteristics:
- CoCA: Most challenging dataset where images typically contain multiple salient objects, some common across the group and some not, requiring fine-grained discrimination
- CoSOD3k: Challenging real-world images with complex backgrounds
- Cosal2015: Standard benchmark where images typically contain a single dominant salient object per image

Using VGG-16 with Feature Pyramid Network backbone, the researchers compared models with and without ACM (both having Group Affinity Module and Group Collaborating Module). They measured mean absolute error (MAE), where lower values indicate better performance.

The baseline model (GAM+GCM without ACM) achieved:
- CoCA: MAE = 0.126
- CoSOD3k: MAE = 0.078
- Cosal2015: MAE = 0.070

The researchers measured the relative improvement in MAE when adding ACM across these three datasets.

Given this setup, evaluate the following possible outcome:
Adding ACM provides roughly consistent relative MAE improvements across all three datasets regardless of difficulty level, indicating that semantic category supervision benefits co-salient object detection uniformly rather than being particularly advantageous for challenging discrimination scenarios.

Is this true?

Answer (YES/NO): NO